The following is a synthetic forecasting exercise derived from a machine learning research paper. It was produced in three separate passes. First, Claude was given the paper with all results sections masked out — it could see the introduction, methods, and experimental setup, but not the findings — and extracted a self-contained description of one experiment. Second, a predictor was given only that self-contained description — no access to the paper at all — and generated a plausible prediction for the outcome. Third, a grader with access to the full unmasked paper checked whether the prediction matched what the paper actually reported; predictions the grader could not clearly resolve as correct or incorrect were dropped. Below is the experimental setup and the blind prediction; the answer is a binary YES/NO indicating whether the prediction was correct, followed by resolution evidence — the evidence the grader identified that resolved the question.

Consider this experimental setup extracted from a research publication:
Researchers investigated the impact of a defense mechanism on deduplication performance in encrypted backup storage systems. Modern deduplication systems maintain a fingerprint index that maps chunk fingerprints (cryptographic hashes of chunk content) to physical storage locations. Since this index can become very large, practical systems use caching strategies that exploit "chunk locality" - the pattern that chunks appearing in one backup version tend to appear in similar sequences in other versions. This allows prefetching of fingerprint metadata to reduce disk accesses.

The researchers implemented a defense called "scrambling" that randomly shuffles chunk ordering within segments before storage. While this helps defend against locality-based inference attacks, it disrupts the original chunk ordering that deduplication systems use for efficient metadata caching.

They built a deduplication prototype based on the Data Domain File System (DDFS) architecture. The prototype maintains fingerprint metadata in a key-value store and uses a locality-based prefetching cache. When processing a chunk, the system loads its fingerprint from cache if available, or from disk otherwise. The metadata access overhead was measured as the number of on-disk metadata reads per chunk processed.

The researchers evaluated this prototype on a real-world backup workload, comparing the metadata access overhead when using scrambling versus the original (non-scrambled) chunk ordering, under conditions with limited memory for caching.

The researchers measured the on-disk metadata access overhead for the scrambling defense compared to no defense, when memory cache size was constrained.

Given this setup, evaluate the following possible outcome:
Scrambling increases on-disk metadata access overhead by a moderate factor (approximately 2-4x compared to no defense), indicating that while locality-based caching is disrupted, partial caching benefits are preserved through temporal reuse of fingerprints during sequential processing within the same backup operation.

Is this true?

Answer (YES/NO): NO